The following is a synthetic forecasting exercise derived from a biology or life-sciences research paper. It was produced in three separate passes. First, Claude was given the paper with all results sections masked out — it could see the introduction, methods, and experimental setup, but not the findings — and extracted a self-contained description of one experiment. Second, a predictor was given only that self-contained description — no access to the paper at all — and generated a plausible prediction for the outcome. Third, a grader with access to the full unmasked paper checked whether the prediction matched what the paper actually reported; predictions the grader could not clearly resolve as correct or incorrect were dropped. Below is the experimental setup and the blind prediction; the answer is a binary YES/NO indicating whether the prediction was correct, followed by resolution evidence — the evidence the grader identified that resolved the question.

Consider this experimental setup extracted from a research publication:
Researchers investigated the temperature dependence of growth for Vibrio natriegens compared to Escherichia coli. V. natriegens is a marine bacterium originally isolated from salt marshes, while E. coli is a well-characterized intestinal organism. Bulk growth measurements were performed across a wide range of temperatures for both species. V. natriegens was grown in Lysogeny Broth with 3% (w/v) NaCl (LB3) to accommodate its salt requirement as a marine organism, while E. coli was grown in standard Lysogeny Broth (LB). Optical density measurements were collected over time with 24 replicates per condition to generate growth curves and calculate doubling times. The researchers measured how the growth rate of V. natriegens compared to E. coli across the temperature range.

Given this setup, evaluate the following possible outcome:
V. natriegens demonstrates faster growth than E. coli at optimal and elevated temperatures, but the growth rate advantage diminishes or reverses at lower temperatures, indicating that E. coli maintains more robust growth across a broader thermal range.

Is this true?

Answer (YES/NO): NO